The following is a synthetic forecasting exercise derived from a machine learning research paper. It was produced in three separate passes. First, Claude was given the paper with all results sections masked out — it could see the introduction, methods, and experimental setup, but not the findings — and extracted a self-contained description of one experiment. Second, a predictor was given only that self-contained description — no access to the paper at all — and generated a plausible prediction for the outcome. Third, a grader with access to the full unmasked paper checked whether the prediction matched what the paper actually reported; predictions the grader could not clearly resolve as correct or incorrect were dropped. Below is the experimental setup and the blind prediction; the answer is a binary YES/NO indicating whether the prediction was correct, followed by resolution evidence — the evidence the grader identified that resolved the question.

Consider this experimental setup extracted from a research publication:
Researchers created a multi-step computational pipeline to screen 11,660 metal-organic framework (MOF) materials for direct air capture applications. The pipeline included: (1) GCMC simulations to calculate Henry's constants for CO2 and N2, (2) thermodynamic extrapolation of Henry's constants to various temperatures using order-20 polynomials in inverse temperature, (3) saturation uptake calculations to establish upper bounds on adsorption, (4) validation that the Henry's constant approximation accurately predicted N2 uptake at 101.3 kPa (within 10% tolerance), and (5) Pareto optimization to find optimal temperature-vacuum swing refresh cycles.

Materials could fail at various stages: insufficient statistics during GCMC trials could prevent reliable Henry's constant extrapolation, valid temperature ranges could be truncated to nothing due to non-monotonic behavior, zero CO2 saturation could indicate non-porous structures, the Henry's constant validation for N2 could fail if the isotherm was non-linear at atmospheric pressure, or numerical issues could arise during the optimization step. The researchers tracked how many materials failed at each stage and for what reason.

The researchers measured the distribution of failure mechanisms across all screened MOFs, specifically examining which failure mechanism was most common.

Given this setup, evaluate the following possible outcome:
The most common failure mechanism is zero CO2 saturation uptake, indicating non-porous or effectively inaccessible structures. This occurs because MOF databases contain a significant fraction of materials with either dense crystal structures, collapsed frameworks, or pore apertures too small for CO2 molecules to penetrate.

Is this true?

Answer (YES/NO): NO